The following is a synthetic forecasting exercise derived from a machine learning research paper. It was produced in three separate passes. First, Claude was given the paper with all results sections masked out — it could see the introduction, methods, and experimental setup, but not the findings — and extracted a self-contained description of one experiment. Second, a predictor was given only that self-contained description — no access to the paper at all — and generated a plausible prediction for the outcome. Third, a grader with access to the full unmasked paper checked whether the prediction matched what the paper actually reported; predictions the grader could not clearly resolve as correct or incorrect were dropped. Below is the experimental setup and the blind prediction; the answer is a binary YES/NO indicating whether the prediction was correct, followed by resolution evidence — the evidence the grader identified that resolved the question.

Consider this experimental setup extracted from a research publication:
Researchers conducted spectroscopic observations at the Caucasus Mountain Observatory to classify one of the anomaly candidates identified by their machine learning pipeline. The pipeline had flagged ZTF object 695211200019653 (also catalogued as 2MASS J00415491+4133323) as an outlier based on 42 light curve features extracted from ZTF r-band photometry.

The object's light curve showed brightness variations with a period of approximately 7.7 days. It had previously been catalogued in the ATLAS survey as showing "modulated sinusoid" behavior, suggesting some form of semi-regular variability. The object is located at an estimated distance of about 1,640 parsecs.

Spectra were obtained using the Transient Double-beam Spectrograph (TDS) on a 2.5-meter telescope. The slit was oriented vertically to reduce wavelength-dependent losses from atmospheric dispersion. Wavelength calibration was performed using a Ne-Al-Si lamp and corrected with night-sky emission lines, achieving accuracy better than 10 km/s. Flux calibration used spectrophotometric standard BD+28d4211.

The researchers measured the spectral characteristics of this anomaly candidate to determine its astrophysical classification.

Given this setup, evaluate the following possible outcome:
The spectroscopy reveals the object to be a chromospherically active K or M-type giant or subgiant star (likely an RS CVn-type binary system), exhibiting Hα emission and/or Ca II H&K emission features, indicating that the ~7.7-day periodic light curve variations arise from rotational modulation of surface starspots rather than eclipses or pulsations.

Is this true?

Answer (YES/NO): YES